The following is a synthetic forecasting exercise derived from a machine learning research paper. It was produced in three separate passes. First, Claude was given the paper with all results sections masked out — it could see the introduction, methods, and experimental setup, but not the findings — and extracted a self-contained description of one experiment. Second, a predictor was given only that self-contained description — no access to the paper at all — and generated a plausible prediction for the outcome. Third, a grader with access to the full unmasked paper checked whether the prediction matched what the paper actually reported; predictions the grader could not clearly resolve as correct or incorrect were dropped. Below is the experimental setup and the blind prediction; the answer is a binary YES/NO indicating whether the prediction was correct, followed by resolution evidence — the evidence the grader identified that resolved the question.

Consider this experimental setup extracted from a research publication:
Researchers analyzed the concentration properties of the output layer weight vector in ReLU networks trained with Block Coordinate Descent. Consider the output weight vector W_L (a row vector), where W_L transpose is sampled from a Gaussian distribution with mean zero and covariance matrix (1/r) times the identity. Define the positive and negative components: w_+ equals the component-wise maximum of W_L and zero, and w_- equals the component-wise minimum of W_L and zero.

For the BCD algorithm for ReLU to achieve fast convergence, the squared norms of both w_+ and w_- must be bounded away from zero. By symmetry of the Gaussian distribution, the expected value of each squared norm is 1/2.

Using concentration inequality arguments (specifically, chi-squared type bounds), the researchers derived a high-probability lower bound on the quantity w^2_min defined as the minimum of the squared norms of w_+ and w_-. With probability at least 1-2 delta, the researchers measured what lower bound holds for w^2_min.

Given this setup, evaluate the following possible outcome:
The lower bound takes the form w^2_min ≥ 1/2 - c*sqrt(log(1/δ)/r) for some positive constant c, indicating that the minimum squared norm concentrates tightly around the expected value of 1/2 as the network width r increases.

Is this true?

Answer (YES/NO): YES